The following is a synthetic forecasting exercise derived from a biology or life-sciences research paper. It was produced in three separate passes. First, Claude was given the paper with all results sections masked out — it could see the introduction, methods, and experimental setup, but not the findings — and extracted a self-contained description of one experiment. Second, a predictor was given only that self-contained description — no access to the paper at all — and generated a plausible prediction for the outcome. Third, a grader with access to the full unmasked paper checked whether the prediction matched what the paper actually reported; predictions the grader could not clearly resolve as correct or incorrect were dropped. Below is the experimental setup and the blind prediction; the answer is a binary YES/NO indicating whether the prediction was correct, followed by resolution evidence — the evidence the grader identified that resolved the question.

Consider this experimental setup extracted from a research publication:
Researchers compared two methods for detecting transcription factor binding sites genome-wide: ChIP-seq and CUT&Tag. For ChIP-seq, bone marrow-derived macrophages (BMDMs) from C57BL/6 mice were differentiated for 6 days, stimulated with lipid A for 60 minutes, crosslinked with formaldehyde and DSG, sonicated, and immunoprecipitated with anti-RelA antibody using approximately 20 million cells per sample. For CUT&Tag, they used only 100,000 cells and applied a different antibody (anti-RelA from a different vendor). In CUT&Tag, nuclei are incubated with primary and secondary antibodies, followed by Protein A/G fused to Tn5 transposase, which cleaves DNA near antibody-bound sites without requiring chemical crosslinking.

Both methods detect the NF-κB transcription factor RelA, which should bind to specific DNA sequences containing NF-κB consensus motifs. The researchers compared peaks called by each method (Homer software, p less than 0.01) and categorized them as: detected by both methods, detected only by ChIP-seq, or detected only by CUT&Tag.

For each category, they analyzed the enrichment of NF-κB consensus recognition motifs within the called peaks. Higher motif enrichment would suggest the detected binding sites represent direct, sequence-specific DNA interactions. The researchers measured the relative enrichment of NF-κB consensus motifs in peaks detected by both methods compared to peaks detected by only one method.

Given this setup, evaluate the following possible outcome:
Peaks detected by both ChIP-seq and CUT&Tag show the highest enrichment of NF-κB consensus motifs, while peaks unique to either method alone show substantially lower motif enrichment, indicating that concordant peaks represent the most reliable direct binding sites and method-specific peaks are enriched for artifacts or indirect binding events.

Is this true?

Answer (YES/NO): YES